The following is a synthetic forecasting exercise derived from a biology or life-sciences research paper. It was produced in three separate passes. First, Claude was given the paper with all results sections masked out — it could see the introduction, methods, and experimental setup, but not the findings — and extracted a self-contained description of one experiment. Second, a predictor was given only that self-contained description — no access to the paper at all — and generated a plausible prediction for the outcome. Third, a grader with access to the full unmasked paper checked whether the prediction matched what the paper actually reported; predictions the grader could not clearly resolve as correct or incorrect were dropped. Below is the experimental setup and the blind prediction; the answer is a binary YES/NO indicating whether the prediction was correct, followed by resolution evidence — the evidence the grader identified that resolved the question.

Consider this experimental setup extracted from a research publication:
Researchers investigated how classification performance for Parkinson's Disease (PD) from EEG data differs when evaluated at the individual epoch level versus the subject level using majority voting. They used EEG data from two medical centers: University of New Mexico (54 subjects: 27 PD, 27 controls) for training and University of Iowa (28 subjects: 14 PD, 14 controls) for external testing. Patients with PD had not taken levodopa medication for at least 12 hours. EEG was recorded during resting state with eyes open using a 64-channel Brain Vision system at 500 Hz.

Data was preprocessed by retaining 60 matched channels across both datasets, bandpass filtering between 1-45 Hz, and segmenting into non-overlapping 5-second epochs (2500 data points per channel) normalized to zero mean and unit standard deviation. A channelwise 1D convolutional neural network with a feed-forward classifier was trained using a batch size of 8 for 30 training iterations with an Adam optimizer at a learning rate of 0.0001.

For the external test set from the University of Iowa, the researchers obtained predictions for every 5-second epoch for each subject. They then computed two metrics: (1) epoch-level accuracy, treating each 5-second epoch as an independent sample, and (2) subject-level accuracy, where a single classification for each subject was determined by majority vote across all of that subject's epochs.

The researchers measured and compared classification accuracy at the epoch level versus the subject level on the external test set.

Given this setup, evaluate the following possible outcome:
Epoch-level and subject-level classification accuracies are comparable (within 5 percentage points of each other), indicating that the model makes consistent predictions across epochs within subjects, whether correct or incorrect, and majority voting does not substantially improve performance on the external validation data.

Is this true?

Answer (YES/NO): NO